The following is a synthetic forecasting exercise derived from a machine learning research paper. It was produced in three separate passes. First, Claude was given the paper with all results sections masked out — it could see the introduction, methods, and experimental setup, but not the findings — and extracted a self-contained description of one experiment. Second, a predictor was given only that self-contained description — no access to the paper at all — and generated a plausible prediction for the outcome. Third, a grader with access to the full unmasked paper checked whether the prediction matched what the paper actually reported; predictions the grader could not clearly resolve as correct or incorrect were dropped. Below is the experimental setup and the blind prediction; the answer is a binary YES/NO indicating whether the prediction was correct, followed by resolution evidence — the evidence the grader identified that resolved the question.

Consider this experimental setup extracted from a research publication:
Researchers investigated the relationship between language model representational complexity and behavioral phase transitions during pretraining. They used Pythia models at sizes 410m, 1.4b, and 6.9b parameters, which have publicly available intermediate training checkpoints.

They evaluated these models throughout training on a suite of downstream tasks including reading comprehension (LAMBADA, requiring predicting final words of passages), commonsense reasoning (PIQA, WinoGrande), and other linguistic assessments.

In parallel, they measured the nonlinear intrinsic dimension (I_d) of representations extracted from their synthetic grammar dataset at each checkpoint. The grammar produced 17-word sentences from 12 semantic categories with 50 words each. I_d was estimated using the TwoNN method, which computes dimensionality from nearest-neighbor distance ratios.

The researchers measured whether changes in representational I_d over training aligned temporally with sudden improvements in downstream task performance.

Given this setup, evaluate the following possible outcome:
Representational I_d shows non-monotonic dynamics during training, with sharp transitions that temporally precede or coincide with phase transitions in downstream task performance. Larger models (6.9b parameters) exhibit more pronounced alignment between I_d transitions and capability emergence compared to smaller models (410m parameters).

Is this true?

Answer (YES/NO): NO